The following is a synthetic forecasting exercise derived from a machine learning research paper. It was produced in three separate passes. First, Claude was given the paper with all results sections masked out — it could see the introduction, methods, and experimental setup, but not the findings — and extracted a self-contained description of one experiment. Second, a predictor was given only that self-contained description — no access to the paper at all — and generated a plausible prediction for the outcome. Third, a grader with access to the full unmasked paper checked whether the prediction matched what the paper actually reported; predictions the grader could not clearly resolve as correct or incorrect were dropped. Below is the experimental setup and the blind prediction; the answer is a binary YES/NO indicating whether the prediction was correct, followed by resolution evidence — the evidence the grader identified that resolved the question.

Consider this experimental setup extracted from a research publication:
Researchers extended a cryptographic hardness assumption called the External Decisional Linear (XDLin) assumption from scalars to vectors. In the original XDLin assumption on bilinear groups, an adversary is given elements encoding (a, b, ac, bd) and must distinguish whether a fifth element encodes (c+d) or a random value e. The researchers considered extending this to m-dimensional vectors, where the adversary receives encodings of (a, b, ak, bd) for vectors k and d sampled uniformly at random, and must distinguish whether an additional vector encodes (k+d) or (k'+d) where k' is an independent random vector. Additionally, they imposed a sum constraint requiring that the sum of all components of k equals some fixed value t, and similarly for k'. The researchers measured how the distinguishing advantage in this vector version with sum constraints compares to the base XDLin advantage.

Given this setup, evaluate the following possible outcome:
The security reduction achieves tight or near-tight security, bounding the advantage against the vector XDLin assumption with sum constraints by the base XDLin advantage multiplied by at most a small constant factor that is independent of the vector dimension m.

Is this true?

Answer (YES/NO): NO